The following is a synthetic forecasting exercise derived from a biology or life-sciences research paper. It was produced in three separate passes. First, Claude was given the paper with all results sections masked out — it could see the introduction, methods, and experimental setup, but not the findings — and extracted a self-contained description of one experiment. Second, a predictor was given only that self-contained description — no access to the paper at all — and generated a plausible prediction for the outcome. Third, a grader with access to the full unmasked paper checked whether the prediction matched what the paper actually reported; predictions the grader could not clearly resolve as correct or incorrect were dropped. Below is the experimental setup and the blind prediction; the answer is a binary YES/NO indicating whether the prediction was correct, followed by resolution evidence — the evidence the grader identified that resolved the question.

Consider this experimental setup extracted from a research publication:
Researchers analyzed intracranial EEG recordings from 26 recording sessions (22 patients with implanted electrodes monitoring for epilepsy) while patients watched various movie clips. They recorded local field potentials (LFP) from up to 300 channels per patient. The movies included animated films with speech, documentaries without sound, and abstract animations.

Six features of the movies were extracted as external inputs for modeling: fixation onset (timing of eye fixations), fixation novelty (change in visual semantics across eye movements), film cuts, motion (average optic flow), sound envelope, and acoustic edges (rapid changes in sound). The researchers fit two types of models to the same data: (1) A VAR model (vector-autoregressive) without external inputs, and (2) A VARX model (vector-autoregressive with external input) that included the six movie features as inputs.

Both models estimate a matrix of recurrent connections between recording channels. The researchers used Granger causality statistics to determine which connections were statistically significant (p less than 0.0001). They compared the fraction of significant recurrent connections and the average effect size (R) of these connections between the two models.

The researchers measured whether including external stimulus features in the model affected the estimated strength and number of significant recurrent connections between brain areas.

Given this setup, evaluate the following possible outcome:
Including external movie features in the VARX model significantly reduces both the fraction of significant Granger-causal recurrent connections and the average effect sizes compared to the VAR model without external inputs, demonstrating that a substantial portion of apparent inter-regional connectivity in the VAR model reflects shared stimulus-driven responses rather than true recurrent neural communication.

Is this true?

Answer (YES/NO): YES